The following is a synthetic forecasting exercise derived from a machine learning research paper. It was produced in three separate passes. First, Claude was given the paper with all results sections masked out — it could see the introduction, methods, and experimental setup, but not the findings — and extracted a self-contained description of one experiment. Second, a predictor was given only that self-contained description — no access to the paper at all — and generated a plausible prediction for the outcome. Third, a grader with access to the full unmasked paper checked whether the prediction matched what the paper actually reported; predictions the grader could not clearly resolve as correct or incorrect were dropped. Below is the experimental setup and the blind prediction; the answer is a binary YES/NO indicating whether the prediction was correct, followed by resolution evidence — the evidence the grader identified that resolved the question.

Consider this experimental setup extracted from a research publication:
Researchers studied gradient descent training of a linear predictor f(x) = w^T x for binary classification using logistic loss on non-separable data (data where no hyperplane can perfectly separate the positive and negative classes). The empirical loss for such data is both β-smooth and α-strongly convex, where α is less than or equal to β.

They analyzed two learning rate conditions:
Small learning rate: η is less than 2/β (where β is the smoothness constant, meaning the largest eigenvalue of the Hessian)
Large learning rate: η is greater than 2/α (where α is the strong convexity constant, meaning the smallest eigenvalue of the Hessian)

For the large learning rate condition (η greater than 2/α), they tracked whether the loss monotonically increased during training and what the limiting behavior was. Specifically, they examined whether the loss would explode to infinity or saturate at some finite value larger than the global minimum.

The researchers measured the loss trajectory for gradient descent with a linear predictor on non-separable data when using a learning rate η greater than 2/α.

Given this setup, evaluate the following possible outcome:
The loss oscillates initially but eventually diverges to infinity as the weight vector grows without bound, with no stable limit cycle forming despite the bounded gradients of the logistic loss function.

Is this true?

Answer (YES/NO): NO